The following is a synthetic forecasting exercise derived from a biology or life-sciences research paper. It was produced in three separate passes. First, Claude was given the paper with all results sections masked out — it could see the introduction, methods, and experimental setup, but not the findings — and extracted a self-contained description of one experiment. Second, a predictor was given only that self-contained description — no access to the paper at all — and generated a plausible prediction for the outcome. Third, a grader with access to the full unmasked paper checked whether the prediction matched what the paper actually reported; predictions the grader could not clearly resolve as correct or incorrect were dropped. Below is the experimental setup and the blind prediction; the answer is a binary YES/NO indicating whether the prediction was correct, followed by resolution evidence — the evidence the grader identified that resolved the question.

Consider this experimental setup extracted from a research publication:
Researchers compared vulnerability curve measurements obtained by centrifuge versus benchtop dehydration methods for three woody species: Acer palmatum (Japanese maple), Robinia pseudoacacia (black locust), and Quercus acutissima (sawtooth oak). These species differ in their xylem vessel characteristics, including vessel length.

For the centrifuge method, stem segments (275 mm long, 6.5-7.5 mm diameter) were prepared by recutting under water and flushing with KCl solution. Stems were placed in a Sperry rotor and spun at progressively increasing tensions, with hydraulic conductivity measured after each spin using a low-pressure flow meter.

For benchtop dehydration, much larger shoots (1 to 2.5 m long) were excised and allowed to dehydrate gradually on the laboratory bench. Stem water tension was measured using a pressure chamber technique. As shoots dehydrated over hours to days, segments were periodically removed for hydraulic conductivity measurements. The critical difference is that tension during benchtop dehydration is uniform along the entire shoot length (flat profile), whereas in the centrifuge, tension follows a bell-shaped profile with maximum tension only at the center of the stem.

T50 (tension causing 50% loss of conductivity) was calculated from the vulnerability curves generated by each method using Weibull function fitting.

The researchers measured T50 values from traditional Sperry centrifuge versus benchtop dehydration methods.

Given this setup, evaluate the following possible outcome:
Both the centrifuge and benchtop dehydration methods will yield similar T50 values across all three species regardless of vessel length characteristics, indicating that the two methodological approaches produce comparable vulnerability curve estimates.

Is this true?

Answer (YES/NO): NO